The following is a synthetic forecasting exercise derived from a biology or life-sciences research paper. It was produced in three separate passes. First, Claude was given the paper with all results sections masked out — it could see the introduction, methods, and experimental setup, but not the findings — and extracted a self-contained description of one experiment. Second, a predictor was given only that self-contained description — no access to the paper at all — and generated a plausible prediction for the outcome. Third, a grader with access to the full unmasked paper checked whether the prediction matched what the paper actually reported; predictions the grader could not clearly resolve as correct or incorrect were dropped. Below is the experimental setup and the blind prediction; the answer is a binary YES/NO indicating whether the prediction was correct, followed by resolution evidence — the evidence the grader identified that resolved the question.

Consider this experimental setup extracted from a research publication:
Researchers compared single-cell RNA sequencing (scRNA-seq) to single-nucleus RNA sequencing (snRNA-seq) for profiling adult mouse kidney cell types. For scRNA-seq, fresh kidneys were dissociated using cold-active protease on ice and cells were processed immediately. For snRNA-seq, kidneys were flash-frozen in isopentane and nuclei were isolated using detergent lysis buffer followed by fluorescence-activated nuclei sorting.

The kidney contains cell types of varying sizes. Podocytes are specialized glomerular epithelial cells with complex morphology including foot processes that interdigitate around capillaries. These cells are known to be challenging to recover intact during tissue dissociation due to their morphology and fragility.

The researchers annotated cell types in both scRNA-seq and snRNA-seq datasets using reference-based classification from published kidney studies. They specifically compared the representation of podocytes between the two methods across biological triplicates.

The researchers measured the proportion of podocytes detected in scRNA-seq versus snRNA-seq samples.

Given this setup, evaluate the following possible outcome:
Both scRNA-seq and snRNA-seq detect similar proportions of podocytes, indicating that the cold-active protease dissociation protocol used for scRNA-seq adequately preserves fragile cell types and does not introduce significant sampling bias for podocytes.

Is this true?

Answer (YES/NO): NO